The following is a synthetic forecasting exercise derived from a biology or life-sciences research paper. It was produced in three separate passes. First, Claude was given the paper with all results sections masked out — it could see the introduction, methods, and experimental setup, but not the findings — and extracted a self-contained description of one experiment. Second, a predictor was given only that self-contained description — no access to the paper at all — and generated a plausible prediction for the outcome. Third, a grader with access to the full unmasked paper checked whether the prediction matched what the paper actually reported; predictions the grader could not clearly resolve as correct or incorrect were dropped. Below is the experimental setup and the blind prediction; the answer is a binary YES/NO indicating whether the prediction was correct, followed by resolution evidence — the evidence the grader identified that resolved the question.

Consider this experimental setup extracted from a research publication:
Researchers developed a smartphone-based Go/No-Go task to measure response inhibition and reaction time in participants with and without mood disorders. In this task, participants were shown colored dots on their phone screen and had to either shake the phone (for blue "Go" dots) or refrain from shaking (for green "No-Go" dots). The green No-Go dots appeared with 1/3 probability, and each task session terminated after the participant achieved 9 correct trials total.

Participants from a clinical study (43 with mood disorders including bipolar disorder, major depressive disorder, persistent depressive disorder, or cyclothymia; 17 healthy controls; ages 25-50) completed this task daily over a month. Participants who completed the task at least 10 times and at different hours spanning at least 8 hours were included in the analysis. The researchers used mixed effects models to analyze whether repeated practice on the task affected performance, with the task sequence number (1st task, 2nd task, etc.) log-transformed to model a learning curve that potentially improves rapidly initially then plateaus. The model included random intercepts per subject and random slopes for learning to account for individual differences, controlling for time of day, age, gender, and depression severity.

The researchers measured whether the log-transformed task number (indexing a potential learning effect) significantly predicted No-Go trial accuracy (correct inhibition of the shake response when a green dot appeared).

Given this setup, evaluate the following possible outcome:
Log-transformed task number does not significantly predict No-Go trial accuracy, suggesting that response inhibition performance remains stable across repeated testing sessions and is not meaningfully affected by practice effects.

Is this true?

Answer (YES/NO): NO